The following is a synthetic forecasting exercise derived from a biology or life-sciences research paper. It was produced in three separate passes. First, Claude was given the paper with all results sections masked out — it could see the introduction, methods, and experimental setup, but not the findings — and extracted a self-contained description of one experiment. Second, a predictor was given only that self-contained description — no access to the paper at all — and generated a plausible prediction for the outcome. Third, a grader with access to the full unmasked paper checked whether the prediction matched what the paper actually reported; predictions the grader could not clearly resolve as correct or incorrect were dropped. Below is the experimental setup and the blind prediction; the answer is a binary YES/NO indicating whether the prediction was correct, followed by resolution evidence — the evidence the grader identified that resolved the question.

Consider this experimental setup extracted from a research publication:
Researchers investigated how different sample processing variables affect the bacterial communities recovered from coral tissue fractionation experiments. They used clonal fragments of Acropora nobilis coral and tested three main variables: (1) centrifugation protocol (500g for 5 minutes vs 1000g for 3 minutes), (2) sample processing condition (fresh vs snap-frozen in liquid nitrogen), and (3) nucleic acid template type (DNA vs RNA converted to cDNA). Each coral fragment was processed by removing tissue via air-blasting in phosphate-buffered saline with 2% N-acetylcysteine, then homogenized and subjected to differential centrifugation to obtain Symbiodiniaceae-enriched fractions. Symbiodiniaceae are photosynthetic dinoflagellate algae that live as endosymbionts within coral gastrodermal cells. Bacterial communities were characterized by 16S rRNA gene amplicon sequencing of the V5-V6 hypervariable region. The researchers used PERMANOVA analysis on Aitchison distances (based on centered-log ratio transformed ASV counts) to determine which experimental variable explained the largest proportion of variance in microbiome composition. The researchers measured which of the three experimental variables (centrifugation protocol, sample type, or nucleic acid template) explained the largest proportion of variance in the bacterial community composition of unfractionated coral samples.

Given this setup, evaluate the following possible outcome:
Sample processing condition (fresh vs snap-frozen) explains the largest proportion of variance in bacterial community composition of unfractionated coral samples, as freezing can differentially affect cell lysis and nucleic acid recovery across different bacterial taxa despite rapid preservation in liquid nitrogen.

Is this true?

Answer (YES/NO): NO